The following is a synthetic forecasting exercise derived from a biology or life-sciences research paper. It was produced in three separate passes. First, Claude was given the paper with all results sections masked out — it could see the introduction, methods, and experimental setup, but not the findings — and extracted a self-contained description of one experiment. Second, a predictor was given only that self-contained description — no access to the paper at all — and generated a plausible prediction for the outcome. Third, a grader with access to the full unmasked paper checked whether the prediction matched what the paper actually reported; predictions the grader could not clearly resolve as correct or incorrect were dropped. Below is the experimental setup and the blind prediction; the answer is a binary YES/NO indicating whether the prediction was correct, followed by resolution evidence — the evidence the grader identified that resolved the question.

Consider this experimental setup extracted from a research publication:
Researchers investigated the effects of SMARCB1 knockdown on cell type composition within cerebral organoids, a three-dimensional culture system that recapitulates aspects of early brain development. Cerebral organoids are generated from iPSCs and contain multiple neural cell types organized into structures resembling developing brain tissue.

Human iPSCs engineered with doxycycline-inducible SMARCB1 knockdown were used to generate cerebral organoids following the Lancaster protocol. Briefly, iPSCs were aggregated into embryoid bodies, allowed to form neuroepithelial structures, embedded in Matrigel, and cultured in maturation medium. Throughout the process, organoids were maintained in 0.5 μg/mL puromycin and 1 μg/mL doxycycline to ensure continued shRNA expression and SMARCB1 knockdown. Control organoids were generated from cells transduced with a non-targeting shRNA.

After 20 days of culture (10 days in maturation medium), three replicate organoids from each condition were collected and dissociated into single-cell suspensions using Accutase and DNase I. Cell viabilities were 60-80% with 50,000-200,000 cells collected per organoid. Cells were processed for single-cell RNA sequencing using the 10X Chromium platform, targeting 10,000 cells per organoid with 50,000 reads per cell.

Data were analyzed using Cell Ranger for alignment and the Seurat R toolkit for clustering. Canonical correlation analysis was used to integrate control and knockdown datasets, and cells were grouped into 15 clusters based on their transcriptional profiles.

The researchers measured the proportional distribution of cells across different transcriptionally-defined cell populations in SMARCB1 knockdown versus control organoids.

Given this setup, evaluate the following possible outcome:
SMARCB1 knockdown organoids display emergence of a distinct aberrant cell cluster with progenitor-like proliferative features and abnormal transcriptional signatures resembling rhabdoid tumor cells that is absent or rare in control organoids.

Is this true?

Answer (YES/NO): NO